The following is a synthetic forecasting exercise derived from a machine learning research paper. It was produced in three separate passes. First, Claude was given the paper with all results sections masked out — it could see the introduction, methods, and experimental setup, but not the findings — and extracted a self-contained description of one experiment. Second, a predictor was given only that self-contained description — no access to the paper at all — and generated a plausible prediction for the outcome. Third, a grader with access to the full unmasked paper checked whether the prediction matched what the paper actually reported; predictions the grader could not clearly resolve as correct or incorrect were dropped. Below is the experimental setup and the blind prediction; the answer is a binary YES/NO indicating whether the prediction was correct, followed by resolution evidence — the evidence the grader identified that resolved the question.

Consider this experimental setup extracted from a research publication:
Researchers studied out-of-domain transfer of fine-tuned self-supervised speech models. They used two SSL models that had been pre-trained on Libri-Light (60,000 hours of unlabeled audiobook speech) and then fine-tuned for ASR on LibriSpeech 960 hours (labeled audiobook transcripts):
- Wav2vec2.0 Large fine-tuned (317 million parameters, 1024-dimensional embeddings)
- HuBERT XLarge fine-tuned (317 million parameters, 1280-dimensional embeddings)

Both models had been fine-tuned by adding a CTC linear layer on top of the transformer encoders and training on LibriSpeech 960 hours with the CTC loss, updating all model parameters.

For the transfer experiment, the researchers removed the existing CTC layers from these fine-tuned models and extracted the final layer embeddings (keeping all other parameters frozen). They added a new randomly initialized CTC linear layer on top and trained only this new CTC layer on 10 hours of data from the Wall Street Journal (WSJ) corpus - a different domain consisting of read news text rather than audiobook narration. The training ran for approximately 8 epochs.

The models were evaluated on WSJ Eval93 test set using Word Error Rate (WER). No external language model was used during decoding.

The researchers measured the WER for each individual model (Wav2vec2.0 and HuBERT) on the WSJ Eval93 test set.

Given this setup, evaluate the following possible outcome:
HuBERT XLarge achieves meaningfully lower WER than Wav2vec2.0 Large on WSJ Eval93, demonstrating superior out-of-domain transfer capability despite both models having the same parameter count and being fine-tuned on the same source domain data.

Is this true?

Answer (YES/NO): YES